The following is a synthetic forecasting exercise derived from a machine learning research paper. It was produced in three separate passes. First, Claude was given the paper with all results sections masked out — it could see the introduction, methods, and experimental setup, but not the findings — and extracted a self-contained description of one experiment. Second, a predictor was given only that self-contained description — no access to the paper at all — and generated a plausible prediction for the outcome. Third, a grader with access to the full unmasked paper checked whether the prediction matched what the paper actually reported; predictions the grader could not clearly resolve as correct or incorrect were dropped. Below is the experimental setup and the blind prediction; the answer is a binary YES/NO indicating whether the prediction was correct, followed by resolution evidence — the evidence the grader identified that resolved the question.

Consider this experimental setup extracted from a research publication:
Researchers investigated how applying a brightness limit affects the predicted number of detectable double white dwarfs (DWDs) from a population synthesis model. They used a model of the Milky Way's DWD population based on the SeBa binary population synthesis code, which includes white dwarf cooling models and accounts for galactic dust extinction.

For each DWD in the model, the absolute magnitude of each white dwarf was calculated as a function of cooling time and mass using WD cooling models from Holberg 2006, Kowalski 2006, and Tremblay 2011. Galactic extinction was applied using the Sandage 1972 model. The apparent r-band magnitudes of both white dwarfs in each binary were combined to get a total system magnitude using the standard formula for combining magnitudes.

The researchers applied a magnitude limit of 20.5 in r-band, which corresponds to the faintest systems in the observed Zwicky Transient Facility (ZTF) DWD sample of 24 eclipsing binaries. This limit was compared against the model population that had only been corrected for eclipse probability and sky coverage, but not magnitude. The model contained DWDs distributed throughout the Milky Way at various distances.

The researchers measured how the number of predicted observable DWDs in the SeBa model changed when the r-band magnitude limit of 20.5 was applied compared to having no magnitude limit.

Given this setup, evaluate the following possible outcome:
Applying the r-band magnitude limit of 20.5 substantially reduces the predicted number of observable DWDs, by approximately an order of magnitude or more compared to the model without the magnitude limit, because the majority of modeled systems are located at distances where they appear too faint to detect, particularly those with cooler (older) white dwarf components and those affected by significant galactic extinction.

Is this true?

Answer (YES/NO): NO